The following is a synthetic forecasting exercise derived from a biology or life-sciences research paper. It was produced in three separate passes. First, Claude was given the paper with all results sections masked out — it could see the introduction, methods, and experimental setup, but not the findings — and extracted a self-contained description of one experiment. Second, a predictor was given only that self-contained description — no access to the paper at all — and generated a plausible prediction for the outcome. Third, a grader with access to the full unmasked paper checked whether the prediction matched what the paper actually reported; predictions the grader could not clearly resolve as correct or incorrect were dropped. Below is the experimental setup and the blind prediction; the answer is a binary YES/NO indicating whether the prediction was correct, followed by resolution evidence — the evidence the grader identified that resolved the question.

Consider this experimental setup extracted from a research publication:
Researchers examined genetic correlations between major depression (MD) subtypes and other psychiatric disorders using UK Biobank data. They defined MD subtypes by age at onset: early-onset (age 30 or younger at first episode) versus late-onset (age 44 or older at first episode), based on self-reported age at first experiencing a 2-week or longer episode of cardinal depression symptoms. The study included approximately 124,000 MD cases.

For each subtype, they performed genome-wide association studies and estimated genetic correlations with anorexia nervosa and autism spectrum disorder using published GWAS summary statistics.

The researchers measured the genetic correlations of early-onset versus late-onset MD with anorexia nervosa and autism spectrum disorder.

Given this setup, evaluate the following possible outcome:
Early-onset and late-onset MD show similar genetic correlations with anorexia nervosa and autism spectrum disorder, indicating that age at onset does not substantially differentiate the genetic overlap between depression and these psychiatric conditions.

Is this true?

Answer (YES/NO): NO